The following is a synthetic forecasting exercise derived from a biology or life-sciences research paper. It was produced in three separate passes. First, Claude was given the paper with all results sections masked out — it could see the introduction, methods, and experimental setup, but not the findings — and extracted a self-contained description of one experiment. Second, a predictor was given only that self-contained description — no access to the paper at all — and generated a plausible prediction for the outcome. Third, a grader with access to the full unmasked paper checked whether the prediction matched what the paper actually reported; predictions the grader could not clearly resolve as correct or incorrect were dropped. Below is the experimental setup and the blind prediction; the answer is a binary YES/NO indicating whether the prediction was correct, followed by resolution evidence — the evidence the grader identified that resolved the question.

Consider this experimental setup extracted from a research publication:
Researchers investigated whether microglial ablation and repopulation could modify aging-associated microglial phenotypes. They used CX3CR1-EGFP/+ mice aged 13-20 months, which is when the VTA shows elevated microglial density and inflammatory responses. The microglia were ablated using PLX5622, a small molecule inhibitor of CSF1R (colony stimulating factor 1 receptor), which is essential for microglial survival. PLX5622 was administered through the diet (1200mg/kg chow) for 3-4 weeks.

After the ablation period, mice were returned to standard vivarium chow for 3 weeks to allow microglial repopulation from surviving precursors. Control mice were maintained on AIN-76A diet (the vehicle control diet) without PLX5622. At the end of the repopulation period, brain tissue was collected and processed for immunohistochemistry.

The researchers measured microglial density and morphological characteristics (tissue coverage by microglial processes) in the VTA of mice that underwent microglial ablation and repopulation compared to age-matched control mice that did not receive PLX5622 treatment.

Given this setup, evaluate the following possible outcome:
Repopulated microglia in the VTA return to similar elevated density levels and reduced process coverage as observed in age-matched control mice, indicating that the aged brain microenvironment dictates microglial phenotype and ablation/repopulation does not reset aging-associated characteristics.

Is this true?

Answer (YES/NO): NO